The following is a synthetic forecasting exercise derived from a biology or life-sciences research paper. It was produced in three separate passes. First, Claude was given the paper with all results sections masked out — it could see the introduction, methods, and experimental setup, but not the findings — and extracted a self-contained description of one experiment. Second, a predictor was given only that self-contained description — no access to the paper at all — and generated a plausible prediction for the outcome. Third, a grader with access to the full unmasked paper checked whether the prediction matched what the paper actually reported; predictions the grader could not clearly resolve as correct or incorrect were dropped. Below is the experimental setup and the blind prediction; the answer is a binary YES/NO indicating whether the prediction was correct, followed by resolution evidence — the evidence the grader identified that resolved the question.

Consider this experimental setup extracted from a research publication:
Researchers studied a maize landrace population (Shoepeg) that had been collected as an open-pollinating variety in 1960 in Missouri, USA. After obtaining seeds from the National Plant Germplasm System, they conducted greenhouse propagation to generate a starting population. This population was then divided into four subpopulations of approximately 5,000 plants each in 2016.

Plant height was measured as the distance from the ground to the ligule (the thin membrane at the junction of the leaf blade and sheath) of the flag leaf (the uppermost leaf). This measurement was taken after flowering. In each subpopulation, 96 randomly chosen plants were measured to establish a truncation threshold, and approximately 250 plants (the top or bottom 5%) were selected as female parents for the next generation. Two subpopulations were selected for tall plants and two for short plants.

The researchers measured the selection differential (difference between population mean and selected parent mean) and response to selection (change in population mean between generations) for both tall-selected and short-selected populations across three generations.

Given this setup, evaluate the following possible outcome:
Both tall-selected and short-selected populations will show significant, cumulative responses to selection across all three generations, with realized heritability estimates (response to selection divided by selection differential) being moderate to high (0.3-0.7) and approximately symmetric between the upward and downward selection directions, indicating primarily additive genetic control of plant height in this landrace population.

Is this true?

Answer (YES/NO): NO